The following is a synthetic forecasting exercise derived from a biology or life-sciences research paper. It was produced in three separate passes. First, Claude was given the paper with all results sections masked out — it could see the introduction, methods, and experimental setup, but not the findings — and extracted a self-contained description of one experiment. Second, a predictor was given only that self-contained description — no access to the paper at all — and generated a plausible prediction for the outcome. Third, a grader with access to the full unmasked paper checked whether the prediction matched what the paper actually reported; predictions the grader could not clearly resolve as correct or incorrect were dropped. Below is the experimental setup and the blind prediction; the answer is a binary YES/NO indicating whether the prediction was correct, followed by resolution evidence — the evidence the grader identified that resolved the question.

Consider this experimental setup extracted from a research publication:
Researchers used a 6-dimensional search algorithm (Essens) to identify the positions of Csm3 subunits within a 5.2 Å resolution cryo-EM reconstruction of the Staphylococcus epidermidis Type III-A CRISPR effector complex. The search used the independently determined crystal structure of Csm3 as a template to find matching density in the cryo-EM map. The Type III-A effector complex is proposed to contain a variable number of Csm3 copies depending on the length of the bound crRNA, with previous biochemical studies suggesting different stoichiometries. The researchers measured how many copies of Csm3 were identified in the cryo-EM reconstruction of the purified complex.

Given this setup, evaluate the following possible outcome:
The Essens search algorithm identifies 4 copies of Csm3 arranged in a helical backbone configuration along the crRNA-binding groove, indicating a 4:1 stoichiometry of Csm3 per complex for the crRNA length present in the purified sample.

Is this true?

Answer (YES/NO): NO